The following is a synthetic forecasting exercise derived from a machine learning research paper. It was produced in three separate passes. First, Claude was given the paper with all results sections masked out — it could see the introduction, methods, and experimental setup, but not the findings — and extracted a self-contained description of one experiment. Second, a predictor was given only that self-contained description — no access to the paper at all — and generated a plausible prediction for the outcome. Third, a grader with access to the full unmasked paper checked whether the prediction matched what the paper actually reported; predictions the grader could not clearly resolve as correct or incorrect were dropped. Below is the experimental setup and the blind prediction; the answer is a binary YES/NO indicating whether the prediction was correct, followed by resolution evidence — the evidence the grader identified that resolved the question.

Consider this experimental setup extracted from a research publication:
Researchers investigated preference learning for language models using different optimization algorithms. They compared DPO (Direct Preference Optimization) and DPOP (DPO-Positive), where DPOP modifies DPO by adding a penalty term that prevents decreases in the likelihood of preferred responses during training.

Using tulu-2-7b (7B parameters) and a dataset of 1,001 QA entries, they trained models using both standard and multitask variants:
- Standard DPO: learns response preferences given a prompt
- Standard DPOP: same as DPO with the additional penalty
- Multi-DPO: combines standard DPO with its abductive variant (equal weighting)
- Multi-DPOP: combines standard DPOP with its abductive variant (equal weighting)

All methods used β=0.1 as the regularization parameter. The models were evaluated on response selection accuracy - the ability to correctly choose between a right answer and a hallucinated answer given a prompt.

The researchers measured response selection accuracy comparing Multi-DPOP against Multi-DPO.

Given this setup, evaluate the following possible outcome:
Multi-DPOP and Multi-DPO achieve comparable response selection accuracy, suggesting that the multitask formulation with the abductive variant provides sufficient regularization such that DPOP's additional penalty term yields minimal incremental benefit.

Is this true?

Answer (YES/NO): YES